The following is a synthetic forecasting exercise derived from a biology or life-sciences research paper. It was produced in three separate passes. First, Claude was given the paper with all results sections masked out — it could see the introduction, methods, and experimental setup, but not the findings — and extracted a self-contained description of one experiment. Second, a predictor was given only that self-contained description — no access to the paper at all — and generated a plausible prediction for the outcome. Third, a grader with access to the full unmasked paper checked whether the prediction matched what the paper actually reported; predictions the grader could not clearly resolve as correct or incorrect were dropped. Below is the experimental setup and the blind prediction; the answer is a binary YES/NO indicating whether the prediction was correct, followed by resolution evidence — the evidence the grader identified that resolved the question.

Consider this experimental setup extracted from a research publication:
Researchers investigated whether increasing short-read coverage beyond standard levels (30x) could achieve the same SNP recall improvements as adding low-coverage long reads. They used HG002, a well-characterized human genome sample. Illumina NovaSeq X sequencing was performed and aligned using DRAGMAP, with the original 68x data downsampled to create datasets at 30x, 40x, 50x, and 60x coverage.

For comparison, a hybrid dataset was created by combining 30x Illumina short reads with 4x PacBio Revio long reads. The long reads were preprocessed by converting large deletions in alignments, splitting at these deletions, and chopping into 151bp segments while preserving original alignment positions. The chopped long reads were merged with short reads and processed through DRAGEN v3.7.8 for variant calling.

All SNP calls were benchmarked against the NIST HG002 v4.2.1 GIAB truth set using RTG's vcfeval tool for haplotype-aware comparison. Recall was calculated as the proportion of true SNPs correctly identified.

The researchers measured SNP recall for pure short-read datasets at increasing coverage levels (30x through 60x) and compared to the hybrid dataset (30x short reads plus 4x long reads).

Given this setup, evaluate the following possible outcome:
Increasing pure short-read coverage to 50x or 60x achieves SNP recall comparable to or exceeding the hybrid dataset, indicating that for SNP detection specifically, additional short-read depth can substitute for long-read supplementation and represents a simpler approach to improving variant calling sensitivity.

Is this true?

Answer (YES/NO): NO